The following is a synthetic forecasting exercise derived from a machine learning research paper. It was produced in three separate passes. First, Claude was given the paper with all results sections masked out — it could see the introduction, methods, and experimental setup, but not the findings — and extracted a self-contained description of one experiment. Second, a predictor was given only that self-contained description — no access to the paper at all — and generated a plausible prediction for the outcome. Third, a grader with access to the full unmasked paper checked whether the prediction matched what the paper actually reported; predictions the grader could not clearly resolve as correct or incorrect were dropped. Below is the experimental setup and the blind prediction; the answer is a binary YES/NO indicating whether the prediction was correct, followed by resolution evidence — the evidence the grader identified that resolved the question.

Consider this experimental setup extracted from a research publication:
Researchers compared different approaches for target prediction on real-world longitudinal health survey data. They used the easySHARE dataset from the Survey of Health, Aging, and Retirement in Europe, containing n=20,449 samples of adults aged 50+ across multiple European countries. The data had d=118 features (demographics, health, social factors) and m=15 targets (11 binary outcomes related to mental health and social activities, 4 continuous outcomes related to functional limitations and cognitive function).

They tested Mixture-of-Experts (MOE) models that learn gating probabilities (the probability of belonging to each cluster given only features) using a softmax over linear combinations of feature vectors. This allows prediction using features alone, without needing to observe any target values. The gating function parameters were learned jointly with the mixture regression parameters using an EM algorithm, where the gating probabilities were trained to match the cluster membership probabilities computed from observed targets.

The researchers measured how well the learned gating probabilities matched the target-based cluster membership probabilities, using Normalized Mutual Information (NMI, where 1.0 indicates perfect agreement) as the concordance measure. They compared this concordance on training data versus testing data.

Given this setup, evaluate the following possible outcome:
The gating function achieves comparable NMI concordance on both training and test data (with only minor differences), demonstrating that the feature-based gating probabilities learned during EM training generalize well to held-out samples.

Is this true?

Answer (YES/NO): NO